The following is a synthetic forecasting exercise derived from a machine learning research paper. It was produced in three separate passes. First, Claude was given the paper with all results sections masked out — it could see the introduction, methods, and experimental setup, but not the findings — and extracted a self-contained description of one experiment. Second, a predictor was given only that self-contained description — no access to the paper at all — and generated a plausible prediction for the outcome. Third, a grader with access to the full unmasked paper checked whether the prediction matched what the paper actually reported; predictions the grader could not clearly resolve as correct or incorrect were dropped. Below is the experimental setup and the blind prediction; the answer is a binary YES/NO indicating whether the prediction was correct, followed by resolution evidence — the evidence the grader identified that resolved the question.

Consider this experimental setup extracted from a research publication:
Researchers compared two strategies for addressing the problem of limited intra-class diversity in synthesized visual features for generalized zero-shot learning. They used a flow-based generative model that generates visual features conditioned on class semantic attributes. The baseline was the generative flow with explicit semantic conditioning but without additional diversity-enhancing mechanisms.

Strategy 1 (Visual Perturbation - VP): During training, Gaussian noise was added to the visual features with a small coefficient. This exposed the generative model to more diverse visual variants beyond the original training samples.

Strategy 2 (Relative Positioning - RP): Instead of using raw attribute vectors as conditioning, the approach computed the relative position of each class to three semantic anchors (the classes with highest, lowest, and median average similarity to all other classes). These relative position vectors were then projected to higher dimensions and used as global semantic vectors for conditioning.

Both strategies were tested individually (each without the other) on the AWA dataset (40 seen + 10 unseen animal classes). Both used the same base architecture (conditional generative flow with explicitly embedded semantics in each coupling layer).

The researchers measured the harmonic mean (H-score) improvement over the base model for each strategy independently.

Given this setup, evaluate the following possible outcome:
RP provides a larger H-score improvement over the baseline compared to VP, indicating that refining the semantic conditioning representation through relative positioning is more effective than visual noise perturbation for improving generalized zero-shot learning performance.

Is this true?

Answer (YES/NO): NO